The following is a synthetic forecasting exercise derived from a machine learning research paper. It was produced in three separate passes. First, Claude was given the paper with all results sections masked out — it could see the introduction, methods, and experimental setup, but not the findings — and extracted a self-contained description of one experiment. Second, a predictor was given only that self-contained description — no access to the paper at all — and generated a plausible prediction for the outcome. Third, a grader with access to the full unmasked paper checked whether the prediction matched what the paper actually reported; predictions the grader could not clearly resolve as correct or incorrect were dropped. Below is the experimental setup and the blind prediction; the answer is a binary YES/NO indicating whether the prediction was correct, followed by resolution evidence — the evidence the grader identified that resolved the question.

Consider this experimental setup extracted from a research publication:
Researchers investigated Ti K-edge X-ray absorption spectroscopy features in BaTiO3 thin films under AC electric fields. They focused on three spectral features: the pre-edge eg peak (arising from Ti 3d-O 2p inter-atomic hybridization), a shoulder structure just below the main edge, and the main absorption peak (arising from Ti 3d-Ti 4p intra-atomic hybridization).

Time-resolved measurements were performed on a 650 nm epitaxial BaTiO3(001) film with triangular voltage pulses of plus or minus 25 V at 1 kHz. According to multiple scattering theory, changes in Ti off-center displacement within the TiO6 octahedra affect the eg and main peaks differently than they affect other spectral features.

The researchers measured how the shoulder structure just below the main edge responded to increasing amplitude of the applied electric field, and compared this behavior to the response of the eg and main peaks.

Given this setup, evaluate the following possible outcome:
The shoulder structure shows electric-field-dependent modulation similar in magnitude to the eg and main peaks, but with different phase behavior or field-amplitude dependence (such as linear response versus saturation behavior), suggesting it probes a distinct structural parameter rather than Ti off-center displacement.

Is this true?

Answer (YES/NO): NO